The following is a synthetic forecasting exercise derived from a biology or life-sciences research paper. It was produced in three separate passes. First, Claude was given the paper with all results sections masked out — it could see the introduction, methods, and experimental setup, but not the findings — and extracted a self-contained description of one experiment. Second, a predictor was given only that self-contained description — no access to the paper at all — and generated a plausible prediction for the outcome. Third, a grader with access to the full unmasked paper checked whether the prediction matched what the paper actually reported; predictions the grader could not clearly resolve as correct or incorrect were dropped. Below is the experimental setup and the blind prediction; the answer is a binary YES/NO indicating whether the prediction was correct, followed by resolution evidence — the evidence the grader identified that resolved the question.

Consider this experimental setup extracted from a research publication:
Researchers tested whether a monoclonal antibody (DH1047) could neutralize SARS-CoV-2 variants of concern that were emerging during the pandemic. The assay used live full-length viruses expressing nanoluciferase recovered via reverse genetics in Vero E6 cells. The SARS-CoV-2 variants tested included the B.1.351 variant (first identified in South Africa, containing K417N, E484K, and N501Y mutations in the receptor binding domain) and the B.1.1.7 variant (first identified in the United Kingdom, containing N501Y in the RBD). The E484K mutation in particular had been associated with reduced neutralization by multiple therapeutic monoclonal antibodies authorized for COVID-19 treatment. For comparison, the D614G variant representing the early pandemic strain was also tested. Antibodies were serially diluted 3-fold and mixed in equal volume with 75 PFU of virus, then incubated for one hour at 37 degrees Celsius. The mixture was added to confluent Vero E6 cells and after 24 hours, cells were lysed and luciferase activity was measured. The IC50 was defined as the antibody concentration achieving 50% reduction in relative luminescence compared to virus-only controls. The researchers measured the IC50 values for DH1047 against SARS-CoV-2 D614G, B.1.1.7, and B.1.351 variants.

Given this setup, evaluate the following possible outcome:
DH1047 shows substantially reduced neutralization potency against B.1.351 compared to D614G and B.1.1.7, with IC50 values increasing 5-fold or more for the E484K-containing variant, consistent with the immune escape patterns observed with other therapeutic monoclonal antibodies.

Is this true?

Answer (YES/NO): NO